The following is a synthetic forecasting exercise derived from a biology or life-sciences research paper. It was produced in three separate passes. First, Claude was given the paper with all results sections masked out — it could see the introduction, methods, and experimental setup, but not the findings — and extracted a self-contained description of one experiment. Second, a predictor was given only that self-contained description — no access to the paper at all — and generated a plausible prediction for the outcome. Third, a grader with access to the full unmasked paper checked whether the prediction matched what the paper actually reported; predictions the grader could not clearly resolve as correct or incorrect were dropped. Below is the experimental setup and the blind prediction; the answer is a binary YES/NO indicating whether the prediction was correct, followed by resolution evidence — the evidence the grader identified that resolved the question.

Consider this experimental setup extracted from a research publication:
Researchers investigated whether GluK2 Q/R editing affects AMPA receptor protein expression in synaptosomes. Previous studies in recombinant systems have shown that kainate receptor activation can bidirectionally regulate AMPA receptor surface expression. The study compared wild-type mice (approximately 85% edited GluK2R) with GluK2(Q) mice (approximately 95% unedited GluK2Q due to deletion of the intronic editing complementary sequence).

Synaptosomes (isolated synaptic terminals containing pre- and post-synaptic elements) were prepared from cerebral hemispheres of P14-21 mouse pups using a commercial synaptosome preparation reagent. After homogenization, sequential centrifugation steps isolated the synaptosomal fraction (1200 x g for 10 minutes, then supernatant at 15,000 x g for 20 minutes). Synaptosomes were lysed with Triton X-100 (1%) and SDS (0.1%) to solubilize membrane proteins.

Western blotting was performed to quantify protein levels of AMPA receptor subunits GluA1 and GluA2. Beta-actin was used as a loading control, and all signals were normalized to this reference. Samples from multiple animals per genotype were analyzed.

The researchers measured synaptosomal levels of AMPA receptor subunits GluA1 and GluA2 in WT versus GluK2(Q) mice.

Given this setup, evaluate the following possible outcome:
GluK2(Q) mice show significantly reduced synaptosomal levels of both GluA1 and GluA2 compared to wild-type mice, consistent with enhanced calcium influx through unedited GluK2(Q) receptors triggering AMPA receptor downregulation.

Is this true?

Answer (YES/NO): NO